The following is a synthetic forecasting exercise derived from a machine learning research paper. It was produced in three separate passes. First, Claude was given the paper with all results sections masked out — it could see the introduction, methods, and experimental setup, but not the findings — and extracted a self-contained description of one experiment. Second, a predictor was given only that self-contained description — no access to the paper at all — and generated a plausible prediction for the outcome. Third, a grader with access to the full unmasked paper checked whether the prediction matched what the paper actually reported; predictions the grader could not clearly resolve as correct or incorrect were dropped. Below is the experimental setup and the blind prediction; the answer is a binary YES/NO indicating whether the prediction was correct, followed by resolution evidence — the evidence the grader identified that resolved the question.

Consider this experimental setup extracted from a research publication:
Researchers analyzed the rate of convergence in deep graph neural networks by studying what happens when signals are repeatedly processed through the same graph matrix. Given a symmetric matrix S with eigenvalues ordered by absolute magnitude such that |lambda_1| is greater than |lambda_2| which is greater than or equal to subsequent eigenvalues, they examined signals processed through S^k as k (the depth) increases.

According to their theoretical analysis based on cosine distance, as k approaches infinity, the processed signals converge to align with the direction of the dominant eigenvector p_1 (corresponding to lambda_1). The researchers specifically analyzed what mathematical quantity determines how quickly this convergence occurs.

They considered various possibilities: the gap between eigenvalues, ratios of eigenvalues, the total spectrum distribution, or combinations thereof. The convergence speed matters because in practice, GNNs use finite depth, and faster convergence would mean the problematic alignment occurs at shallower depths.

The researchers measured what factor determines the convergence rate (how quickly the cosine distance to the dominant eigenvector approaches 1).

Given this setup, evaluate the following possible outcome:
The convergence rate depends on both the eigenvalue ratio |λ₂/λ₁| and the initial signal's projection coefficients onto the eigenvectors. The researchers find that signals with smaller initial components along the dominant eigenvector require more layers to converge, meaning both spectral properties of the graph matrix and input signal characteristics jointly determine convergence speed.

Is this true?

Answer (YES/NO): NO